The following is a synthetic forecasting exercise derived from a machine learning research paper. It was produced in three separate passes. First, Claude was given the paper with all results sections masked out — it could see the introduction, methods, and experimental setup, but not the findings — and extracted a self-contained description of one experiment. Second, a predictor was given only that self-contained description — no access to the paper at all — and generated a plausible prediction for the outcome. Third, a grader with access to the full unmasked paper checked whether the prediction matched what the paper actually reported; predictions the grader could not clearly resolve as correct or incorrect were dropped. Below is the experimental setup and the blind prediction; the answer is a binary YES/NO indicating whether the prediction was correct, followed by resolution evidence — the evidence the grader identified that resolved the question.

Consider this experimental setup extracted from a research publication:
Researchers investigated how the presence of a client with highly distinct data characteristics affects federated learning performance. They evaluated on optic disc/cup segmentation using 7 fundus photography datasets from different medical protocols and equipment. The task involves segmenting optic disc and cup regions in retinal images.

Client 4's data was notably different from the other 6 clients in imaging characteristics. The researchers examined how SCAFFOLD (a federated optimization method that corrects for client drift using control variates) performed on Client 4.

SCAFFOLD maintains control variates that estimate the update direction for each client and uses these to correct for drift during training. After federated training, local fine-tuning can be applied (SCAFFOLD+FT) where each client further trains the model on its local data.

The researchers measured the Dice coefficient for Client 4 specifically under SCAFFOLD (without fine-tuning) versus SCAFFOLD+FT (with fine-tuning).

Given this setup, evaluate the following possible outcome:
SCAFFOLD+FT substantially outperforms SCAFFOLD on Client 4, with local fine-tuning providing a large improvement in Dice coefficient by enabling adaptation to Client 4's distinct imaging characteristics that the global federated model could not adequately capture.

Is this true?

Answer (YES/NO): YES